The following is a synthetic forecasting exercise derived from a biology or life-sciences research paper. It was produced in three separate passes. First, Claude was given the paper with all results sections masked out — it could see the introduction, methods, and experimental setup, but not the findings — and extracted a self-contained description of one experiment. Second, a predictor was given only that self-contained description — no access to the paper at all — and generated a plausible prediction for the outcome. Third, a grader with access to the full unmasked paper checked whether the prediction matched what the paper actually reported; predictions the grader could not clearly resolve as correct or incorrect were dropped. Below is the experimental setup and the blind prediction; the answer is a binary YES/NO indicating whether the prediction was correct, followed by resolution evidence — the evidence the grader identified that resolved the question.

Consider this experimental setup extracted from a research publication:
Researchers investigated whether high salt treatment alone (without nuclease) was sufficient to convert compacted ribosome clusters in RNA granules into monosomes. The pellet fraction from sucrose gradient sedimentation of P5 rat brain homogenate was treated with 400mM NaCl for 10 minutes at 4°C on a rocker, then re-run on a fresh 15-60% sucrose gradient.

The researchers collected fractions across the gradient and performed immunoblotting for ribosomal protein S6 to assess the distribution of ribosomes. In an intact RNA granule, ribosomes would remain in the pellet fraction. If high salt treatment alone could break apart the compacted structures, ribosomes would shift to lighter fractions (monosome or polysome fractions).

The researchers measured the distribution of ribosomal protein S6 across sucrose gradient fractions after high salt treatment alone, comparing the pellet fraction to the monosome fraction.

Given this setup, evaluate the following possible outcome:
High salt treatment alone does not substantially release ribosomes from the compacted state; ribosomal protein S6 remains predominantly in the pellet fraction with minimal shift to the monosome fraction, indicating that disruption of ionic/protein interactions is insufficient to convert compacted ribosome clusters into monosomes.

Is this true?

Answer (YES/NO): YES